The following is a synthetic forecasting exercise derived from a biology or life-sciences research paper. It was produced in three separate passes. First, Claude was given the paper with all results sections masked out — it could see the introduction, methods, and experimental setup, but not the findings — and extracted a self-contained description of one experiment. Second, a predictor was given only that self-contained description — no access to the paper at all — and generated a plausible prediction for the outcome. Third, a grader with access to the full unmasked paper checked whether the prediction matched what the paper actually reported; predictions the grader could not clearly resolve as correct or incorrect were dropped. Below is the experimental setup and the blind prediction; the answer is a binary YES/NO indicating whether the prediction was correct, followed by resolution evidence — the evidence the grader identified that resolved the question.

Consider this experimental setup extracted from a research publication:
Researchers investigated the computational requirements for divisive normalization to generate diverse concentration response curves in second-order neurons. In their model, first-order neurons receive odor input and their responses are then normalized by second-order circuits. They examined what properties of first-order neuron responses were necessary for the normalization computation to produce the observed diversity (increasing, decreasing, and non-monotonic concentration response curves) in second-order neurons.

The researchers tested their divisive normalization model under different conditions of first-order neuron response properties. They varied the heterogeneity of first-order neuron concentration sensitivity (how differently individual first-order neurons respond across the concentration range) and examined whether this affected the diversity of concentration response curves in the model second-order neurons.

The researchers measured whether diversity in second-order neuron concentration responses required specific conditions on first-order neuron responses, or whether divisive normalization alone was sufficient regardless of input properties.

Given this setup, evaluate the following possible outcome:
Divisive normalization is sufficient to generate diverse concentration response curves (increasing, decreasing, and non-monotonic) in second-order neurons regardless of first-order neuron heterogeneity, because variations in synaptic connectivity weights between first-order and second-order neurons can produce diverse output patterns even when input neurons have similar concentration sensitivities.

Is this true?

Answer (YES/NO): NO